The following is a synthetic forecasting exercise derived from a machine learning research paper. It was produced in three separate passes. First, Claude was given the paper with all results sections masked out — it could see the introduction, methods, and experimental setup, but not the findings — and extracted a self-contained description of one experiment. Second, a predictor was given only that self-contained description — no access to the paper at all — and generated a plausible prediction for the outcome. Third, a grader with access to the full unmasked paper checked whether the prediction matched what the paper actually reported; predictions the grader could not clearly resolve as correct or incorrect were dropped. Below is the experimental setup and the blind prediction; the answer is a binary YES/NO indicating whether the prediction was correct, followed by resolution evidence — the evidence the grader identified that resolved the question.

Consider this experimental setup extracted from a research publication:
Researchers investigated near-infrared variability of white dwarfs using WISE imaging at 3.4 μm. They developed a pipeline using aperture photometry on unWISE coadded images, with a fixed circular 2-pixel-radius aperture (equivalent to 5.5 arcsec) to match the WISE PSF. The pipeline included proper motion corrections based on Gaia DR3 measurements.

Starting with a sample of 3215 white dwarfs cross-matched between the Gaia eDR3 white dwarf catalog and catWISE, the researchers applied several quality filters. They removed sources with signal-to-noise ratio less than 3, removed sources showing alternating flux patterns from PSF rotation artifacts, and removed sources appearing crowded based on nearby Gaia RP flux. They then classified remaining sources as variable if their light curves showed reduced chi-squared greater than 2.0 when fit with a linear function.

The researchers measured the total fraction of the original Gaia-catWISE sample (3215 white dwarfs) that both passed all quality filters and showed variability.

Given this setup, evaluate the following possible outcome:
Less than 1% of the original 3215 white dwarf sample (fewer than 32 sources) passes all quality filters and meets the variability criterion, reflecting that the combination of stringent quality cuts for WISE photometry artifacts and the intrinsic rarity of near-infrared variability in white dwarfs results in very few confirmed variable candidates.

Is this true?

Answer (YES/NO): NO